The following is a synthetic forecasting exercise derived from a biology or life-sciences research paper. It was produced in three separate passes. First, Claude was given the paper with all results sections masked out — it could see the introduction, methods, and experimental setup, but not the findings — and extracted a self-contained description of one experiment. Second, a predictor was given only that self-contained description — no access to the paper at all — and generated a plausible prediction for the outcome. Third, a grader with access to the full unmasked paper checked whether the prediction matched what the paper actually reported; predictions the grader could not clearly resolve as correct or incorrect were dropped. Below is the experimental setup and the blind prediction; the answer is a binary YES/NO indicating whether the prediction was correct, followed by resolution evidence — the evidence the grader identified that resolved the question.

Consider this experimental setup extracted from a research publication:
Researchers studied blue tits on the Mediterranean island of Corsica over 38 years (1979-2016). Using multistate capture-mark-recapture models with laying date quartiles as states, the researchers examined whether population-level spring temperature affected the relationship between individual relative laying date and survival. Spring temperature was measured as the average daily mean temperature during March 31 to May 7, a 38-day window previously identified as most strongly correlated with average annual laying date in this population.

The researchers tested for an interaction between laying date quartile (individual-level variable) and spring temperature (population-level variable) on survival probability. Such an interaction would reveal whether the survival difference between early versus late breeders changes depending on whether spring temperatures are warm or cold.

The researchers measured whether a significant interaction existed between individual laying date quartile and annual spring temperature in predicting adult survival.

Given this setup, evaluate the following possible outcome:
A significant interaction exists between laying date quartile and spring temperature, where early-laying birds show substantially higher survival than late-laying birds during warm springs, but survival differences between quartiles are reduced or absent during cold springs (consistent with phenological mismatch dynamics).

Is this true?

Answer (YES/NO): NO